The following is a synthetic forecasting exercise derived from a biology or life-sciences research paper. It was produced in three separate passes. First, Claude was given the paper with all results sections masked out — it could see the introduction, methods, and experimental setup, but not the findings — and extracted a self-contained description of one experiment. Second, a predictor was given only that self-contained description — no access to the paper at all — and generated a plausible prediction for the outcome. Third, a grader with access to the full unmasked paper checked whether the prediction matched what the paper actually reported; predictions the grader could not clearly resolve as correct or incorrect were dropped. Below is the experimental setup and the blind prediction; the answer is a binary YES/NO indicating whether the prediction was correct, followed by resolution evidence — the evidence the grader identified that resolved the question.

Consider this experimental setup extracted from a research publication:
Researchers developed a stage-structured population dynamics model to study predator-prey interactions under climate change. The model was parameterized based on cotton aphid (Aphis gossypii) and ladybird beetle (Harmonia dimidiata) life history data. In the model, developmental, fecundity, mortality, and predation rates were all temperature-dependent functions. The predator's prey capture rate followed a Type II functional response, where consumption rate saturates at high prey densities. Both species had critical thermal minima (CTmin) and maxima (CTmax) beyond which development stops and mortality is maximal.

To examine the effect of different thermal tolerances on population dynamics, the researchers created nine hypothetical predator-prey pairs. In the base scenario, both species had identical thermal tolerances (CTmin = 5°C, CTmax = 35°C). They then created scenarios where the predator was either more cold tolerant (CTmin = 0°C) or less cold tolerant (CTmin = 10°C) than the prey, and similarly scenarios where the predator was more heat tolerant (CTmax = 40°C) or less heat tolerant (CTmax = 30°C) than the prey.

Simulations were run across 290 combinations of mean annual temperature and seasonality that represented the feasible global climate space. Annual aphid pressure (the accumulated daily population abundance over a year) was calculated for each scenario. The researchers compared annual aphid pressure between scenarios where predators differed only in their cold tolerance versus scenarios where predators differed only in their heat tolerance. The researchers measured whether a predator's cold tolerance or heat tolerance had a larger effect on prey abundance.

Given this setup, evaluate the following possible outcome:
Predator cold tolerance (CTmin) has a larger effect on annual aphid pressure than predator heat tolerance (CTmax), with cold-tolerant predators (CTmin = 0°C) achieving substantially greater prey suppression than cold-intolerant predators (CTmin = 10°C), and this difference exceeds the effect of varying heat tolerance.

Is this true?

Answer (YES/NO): YES